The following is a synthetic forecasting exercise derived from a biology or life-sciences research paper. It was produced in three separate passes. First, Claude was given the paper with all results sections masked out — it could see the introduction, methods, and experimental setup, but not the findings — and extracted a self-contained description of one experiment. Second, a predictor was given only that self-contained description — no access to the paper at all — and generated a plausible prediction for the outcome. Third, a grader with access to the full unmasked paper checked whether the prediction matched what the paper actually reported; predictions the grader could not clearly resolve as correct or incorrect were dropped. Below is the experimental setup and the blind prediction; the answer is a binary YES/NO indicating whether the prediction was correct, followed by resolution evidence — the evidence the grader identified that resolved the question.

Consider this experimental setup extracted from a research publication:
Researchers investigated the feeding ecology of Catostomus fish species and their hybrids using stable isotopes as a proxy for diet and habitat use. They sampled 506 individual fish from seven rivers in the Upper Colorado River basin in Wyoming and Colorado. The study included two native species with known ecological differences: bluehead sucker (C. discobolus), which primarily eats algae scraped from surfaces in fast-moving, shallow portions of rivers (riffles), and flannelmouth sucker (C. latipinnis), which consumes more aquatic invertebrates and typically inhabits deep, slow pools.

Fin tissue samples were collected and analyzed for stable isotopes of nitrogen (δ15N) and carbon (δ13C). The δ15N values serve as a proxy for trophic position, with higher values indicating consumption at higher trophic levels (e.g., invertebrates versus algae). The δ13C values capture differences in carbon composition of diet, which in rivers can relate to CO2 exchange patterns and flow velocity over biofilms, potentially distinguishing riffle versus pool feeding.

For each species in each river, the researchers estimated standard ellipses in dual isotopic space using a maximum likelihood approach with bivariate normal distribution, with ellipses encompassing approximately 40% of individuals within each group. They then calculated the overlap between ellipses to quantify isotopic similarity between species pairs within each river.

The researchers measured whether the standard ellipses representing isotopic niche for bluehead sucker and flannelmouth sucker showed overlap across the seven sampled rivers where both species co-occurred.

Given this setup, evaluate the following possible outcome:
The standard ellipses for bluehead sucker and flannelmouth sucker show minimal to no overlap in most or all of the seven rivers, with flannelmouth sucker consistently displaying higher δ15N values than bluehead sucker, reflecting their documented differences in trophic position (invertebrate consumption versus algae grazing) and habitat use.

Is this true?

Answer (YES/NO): NO